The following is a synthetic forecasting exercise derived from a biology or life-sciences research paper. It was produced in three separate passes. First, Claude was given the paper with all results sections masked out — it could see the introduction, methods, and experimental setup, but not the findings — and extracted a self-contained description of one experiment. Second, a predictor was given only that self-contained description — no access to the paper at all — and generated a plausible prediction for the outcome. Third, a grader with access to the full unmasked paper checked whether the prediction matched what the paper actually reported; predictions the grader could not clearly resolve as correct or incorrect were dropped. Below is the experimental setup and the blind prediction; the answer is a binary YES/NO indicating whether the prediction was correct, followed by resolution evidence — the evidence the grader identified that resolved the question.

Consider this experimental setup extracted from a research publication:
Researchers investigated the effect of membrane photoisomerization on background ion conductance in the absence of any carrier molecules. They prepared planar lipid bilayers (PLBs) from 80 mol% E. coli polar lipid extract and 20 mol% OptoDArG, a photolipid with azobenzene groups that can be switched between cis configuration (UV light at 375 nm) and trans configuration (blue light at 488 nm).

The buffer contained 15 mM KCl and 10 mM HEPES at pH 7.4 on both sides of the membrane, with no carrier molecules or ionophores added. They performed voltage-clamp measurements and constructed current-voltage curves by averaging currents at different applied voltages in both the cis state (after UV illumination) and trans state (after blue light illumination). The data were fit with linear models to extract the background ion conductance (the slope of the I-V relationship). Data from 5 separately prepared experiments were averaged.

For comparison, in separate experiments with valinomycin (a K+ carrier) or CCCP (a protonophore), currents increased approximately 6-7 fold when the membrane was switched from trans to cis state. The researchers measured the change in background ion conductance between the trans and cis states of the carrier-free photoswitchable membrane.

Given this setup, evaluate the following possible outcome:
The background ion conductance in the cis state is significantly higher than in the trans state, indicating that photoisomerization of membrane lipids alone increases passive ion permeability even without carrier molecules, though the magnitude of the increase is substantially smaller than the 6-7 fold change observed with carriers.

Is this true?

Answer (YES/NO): YES